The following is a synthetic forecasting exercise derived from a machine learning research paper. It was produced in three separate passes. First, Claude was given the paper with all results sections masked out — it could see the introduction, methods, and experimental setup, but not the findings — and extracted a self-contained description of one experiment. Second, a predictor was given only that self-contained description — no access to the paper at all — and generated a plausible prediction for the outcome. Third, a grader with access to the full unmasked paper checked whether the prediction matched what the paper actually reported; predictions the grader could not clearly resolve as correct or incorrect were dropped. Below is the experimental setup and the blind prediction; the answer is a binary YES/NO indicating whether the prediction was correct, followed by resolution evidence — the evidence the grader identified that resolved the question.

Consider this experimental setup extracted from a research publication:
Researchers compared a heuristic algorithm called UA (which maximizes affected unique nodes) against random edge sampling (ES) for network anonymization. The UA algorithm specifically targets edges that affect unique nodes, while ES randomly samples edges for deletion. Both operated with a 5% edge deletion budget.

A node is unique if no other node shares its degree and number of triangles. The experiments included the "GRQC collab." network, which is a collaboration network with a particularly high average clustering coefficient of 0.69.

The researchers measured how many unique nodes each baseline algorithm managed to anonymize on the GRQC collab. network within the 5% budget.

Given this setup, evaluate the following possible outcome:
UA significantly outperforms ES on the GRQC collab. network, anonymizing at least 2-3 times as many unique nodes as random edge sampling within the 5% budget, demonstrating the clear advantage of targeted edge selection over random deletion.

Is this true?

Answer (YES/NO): NO